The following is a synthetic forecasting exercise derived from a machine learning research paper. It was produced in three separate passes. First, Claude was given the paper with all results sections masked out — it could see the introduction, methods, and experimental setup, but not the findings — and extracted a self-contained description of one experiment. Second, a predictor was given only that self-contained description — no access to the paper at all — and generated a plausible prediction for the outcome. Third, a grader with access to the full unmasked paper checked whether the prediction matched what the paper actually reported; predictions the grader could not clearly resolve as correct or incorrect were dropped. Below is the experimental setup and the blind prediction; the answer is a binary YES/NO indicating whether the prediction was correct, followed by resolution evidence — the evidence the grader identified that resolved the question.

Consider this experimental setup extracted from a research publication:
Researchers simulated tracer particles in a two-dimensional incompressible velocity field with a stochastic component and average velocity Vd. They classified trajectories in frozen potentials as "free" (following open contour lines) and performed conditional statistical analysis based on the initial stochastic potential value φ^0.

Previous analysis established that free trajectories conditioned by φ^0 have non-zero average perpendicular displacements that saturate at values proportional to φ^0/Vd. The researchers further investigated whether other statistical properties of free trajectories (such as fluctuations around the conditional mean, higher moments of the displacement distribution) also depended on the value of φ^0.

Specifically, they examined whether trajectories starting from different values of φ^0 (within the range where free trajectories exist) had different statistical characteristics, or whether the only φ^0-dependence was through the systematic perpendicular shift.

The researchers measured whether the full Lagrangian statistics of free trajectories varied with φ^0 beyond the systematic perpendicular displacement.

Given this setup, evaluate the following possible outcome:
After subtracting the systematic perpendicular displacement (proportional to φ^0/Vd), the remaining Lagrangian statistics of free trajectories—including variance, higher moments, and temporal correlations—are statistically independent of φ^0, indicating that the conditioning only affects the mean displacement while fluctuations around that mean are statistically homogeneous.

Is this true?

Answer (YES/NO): YES